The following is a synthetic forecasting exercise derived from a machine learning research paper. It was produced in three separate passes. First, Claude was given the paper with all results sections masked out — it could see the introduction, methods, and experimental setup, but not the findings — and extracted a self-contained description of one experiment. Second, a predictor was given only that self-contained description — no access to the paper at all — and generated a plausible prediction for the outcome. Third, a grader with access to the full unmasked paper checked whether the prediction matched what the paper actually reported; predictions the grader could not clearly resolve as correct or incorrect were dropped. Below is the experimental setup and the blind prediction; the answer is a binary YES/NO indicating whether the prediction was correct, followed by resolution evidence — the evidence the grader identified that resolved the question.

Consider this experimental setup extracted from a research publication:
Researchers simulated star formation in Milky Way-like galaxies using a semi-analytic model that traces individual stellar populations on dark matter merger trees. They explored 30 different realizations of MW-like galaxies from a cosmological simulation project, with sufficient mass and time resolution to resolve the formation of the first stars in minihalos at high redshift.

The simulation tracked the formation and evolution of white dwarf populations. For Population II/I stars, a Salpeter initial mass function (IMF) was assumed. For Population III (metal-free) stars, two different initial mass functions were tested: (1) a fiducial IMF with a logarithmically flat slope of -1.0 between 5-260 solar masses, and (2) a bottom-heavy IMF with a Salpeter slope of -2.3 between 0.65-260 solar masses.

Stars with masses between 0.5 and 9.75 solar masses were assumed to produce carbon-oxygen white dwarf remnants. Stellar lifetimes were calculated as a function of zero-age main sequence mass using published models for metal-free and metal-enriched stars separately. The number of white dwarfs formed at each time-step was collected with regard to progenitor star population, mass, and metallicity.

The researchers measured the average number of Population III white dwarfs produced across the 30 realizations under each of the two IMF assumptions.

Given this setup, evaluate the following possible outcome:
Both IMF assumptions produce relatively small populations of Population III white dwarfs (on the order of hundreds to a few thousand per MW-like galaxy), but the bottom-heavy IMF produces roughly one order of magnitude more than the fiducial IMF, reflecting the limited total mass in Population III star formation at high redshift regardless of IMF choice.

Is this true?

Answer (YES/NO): NO